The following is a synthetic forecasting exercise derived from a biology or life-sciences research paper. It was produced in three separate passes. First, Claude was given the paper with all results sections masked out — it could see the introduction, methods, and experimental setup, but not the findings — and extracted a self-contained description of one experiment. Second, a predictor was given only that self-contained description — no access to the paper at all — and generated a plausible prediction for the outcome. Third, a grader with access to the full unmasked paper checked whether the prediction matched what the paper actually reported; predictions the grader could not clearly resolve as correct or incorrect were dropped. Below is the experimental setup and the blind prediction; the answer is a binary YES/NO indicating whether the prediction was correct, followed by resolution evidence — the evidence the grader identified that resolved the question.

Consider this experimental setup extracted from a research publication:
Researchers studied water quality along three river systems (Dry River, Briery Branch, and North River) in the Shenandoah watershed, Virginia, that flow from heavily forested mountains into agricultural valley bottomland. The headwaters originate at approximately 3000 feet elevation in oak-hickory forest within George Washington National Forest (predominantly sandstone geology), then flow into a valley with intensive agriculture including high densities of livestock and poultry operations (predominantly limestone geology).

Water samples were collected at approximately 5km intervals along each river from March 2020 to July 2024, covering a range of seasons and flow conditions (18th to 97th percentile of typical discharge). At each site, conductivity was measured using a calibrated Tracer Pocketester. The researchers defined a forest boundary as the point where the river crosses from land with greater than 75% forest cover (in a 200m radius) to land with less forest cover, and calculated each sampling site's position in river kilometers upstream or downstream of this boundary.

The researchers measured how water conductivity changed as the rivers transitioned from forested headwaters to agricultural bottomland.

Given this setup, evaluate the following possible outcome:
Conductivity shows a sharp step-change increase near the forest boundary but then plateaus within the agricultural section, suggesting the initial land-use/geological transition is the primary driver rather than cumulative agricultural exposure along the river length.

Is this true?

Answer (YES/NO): NO